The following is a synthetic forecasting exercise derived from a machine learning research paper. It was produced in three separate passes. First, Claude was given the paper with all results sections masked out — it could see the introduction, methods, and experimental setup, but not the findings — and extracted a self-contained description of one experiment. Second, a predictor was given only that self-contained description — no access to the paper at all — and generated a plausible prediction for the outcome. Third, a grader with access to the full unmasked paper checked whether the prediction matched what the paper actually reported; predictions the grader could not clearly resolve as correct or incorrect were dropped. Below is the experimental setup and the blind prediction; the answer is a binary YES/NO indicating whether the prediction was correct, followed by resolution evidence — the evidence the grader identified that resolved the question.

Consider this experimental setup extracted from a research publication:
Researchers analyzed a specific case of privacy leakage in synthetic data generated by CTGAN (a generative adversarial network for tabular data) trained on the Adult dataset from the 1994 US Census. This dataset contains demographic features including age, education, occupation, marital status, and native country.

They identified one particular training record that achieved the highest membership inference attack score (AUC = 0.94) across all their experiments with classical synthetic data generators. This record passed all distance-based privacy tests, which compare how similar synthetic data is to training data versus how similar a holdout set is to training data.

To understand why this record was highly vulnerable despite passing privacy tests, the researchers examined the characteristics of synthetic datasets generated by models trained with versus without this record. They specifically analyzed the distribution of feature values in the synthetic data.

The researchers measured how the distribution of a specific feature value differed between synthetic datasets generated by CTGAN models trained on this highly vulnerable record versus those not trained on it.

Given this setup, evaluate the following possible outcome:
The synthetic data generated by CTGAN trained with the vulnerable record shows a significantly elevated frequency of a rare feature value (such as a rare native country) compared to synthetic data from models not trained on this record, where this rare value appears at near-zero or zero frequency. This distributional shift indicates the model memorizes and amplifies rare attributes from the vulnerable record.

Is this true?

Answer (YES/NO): YES